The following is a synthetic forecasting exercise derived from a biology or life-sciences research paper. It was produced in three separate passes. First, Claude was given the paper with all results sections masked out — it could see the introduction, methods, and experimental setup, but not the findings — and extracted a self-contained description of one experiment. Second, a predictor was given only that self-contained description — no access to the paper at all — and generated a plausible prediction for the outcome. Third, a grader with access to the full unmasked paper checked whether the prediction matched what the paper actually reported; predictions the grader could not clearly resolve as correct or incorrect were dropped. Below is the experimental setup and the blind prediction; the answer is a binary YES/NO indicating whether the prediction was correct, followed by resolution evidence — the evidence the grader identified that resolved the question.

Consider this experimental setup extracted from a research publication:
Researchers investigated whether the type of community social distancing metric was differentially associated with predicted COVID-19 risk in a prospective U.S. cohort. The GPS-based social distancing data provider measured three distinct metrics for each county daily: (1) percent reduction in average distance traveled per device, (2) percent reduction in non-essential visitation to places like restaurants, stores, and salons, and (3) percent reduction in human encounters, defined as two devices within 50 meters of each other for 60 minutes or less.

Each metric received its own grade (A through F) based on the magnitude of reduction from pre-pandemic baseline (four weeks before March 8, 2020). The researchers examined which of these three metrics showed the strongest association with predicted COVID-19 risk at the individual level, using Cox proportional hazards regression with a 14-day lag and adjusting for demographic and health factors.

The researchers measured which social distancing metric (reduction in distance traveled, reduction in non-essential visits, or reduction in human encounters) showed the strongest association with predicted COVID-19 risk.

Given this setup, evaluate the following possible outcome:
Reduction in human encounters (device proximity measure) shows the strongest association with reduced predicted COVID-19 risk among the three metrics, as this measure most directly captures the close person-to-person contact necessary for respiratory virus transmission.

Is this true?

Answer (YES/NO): NO